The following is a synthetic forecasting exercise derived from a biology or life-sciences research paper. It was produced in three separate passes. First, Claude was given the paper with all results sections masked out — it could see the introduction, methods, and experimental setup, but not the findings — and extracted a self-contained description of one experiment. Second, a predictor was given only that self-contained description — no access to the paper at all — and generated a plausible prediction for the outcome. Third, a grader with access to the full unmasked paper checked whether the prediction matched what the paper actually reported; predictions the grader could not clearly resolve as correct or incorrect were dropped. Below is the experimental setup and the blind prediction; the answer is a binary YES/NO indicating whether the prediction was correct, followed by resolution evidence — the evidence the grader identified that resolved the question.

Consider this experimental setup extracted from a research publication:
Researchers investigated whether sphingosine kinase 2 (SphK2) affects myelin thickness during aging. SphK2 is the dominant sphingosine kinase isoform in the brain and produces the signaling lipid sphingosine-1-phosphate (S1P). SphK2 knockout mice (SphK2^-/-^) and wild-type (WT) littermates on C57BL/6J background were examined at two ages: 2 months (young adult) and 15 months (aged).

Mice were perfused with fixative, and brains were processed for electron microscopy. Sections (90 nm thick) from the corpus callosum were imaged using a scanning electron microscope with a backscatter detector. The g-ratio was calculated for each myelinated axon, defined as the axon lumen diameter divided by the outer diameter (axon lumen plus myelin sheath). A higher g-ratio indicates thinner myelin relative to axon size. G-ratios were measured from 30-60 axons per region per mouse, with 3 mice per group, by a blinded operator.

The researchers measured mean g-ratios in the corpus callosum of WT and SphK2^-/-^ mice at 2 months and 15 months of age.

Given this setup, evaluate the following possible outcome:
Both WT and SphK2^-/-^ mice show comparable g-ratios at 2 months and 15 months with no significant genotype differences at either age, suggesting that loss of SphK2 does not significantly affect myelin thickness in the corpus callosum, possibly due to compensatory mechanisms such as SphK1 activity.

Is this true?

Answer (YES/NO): NO